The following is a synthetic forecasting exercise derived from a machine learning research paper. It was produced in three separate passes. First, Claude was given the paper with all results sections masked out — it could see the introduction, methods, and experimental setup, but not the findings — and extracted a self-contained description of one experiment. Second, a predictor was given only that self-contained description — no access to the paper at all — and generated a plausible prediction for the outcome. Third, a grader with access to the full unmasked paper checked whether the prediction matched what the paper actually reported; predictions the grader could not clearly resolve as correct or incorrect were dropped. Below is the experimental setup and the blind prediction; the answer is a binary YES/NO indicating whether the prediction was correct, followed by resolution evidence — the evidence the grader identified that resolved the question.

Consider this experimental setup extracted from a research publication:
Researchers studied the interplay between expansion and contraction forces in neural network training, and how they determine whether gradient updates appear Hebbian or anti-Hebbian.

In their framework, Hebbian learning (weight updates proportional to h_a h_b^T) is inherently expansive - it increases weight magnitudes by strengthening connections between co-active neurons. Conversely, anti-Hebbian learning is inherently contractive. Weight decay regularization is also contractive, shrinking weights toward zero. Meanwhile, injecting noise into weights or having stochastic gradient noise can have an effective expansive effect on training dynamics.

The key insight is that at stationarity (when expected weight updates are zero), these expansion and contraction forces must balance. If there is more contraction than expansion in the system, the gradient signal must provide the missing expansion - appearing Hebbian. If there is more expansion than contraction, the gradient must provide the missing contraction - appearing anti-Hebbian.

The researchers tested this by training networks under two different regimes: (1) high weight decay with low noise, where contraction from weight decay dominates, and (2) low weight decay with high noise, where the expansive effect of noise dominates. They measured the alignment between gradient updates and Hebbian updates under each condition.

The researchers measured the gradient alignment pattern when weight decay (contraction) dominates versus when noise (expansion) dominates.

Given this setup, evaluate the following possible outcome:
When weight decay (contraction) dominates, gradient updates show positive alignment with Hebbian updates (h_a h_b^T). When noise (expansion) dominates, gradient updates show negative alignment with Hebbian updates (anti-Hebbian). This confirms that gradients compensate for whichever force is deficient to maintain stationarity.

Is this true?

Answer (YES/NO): YES